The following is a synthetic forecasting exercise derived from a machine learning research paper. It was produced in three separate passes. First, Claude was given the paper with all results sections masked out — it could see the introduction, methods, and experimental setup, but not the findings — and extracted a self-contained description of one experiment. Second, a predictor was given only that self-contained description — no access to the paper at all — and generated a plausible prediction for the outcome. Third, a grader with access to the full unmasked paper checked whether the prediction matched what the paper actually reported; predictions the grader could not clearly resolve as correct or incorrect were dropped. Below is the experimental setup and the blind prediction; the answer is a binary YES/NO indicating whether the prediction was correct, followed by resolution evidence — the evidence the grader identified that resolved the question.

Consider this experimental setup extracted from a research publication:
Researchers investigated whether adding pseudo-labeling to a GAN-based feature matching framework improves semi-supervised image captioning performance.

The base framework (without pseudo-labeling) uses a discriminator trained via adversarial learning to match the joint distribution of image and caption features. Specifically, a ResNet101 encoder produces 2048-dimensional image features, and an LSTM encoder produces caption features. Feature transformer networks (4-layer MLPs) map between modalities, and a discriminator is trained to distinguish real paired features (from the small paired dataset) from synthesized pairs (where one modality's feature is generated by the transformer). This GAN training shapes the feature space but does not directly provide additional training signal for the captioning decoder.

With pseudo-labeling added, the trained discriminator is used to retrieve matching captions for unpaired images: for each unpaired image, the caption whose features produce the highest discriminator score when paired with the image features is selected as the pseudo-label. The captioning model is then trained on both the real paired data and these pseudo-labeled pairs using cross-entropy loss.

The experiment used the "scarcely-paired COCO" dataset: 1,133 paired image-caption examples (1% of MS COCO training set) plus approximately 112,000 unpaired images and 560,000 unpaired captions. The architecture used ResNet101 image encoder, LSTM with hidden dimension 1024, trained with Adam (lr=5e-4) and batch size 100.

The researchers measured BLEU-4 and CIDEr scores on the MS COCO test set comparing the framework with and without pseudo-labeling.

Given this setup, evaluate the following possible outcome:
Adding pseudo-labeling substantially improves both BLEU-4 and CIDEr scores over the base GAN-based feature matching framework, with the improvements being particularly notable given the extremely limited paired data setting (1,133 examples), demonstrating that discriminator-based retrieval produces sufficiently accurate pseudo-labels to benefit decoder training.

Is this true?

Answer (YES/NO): YES